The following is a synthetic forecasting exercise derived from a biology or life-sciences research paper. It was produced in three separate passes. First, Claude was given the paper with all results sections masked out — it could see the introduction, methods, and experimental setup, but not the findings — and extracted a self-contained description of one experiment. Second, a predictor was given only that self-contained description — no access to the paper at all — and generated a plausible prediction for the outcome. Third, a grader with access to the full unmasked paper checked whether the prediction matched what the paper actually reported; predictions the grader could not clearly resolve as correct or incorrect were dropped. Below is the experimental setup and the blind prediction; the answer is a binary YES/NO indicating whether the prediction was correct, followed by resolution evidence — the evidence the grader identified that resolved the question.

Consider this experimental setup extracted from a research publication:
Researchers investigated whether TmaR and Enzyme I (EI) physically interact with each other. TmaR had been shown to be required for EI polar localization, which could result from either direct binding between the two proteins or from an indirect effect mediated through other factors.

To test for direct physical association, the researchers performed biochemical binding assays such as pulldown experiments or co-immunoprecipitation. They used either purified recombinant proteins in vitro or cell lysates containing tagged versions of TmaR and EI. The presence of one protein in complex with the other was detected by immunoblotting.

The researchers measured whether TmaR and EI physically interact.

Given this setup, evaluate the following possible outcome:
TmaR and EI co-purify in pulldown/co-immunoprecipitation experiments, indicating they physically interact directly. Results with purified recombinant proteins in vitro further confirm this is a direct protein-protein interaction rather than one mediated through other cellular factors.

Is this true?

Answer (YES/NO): YES